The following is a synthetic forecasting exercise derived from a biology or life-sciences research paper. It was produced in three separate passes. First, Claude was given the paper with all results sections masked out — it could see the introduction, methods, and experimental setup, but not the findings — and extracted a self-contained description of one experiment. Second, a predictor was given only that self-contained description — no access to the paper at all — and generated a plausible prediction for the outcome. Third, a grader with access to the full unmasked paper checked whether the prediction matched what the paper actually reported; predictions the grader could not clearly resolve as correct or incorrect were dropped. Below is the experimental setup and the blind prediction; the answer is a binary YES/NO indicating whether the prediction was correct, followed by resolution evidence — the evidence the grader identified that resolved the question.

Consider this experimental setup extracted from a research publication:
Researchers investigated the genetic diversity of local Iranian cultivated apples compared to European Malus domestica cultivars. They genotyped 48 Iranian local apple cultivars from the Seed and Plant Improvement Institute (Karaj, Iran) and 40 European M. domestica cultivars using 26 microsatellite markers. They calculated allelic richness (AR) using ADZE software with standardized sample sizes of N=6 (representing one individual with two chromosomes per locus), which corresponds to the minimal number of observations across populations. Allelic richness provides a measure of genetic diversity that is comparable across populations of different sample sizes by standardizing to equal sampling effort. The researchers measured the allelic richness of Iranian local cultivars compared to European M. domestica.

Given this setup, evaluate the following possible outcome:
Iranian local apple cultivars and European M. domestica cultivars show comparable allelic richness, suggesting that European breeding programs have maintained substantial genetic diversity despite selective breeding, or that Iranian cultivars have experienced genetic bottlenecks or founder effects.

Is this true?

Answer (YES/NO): NO